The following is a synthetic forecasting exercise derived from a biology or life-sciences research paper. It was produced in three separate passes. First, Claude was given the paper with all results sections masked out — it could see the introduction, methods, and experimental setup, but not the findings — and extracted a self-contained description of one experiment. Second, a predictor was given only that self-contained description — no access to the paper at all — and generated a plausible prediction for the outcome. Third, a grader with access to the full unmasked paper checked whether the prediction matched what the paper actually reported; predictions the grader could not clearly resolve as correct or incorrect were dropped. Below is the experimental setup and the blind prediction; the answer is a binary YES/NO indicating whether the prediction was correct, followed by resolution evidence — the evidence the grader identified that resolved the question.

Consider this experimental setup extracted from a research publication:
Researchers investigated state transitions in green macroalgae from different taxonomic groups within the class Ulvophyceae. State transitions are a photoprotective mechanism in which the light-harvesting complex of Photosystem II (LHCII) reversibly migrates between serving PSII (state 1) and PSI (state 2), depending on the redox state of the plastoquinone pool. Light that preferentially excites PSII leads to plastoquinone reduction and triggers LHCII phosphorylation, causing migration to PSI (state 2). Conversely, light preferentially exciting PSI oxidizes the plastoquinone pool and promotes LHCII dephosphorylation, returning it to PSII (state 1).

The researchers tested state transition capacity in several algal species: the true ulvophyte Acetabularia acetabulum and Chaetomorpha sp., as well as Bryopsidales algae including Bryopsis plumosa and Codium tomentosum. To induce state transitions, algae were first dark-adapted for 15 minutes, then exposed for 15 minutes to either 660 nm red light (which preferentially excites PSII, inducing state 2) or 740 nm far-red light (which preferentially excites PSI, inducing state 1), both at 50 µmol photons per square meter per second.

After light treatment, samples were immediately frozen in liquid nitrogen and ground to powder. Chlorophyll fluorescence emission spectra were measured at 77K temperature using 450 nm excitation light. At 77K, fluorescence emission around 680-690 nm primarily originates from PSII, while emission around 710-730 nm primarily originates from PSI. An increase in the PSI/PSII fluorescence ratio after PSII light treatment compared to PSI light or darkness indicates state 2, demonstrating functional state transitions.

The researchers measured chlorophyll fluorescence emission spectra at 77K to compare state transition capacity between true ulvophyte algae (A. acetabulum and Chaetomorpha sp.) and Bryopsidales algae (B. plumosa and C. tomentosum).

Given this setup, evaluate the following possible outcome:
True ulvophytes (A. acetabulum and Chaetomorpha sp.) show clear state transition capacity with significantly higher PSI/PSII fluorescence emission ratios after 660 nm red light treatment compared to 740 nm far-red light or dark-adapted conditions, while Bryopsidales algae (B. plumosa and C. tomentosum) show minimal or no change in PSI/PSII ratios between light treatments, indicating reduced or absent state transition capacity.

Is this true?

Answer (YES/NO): YES